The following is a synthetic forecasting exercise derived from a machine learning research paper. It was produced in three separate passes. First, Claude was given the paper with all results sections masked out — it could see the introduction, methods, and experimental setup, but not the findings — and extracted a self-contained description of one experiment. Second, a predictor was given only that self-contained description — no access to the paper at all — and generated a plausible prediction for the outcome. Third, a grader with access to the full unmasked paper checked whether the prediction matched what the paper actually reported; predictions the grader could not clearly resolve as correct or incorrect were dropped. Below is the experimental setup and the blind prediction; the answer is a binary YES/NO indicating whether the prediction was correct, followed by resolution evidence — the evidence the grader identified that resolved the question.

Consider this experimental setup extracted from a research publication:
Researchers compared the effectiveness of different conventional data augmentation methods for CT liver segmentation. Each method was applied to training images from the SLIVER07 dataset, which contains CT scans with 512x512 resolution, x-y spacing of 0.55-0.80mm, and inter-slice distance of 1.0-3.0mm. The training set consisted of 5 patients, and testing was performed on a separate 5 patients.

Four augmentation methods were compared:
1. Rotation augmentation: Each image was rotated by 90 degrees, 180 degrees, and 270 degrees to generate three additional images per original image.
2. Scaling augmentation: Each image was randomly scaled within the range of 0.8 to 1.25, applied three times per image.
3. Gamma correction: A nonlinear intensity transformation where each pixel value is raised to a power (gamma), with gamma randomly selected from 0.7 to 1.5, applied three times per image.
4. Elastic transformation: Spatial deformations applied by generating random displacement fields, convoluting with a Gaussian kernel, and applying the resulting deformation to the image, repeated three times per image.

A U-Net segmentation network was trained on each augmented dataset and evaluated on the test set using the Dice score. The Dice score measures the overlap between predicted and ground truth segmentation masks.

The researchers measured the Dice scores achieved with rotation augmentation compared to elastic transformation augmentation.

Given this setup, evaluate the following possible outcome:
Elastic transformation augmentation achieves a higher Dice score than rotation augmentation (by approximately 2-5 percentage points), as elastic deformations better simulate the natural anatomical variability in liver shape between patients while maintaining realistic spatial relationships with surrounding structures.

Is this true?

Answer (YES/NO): NO